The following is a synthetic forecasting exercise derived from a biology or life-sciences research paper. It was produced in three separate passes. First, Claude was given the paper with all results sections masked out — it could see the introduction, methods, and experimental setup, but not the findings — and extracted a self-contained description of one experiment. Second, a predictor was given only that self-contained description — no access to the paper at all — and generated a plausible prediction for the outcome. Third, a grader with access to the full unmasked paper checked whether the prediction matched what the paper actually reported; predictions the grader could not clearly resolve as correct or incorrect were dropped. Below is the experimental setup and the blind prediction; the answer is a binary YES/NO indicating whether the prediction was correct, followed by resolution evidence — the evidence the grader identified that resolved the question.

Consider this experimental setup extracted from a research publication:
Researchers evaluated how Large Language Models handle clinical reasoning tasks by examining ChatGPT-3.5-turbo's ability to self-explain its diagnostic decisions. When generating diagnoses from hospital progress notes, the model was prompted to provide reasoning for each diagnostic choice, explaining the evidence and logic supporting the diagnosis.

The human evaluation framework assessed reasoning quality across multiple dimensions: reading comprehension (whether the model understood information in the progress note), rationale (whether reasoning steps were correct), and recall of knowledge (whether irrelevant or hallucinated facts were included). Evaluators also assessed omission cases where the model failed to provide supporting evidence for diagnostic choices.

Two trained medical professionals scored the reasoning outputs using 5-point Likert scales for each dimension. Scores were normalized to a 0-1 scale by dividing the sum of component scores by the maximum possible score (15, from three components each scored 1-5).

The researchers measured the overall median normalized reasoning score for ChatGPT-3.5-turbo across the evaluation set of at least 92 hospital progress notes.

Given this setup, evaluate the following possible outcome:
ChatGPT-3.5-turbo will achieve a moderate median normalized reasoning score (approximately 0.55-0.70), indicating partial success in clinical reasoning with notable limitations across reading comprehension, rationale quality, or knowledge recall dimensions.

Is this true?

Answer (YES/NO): NO